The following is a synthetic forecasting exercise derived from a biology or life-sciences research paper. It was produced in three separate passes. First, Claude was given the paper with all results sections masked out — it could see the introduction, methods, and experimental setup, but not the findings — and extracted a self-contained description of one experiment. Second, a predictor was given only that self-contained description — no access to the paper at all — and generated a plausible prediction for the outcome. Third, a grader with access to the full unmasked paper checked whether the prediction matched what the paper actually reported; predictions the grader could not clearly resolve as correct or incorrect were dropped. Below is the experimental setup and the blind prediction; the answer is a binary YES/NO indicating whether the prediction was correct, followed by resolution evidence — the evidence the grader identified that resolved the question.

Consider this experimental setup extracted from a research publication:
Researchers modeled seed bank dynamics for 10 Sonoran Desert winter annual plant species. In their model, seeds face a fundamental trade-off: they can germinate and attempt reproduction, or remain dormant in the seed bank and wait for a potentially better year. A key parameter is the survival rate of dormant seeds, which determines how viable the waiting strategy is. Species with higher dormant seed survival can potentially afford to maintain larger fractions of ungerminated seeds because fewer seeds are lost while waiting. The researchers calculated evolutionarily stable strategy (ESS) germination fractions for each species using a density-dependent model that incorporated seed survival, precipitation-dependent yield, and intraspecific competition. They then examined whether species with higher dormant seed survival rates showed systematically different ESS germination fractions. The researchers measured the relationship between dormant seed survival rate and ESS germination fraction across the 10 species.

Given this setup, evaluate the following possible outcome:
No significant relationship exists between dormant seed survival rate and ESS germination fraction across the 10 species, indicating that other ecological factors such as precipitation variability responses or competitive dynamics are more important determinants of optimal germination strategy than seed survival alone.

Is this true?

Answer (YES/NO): NO